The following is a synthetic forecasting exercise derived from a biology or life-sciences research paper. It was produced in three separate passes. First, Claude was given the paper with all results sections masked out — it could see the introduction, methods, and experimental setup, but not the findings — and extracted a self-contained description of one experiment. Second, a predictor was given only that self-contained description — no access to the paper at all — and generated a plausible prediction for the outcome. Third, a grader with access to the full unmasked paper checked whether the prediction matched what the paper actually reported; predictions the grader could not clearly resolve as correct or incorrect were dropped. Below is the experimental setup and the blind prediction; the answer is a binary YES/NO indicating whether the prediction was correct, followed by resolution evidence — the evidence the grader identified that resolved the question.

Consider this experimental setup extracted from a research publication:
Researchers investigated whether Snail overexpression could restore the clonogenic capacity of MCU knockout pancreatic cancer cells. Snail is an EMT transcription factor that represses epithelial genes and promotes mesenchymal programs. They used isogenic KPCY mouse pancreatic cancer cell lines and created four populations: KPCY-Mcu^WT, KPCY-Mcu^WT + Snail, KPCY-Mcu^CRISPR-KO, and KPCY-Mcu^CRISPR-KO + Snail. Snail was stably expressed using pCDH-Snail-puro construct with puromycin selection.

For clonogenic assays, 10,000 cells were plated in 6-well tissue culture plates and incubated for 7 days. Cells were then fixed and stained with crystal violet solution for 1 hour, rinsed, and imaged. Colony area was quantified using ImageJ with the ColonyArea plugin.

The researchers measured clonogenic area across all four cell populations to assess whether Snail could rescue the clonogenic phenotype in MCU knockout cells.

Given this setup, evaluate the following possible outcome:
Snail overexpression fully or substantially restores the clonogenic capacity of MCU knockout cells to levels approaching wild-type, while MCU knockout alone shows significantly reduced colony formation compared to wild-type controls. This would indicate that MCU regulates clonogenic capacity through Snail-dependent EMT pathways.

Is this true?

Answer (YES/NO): YES